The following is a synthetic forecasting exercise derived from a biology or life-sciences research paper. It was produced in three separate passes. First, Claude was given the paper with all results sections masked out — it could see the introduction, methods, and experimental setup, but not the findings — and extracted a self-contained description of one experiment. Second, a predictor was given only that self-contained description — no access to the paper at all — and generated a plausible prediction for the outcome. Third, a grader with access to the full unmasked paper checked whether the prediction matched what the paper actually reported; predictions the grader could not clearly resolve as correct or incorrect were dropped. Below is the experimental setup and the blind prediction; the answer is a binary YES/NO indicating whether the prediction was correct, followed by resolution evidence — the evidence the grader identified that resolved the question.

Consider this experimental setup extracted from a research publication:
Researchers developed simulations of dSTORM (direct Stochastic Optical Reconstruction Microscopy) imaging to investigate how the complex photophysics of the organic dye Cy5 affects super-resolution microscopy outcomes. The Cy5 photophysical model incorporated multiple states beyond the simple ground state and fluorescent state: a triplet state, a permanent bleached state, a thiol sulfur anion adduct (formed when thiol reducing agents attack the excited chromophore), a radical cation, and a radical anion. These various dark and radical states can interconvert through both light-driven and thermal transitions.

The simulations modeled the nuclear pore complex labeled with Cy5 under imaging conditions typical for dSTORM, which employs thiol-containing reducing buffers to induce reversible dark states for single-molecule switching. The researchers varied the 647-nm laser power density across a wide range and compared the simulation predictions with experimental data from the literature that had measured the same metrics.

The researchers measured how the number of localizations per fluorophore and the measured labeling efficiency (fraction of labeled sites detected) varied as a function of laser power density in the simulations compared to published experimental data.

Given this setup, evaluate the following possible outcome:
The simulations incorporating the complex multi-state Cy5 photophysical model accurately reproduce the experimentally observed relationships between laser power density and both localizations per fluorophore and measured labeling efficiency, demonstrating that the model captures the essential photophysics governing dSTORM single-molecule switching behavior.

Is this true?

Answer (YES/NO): NO